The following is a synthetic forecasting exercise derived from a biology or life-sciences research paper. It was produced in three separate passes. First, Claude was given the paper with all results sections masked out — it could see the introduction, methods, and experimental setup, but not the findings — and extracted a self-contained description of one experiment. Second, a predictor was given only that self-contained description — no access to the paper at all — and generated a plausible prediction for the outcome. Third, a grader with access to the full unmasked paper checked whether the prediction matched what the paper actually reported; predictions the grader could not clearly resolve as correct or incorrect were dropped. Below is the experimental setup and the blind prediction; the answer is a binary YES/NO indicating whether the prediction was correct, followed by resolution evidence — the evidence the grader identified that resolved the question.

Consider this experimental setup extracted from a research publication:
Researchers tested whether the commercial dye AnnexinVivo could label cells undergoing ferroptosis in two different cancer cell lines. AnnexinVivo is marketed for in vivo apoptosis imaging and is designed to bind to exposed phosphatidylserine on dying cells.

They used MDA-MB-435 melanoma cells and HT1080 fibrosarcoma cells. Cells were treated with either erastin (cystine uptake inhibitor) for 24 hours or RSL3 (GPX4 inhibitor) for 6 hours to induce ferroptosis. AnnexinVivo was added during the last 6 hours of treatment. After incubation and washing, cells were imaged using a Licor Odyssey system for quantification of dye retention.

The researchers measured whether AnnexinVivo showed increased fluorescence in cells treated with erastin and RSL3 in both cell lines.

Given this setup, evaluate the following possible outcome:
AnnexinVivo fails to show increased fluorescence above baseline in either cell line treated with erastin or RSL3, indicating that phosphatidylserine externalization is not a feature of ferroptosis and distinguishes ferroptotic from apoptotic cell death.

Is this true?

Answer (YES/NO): NO